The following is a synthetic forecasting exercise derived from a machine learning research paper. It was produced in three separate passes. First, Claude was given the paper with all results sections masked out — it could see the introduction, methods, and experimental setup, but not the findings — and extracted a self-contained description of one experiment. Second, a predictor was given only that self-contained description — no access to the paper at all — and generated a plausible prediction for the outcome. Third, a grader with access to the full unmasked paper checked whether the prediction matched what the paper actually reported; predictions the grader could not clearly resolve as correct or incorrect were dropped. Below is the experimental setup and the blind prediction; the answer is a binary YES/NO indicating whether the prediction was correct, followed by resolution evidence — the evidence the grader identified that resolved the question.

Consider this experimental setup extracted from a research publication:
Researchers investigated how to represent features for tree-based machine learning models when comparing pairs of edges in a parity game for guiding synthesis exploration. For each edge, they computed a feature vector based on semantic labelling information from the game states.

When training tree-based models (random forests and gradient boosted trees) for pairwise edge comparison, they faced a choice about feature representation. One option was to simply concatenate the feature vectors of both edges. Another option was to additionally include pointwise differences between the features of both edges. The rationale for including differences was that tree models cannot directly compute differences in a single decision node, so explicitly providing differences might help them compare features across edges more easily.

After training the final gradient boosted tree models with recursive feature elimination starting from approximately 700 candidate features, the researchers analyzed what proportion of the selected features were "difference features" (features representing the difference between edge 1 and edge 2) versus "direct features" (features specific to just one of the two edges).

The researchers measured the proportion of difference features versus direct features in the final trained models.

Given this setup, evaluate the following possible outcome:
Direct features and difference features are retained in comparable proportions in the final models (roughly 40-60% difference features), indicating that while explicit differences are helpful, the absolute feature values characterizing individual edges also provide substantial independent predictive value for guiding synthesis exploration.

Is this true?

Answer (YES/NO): NO